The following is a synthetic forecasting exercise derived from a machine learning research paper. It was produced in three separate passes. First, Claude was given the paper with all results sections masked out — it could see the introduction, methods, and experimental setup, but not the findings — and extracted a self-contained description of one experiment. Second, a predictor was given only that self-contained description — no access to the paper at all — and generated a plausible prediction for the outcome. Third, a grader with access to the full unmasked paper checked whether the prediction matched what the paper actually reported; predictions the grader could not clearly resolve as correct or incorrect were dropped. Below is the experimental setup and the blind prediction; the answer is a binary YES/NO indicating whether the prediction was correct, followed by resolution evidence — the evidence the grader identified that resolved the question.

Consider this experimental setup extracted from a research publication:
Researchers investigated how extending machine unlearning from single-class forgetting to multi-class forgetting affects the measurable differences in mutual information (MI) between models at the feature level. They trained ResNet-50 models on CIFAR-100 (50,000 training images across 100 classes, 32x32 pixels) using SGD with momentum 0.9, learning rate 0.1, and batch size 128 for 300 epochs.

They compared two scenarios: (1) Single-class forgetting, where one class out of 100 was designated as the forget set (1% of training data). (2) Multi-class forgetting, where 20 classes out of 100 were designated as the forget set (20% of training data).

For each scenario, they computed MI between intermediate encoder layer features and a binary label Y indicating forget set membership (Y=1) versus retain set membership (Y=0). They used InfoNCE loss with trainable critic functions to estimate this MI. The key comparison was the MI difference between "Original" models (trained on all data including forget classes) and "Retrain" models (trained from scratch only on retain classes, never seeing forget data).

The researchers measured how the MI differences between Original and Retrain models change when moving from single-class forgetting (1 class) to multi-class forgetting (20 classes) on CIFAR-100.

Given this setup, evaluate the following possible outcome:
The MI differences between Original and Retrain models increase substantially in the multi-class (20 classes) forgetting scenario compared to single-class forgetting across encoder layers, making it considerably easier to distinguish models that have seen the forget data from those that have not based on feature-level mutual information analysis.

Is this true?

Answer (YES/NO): YES